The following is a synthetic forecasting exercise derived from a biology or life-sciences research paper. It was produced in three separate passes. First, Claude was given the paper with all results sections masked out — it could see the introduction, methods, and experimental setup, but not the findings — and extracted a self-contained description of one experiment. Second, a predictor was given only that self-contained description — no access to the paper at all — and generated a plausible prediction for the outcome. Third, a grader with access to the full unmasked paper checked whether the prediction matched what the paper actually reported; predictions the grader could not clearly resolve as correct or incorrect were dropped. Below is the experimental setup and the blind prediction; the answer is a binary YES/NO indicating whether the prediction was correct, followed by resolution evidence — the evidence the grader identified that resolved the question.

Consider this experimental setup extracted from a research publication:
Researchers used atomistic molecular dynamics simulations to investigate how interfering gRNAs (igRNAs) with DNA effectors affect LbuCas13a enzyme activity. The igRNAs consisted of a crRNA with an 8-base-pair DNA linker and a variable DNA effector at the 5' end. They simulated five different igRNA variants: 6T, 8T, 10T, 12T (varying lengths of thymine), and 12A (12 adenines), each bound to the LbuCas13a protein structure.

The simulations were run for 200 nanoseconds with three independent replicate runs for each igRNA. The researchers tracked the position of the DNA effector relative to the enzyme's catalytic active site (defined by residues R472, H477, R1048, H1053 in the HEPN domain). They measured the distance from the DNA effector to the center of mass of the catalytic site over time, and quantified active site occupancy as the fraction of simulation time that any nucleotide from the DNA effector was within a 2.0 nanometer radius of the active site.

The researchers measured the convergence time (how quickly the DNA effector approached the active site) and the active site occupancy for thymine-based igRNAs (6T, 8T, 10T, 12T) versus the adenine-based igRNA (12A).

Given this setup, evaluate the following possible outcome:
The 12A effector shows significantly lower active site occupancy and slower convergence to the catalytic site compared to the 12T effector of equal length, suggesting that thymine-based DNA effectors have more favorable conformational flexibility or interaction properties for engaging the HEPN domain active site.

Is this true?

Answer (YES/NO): YES